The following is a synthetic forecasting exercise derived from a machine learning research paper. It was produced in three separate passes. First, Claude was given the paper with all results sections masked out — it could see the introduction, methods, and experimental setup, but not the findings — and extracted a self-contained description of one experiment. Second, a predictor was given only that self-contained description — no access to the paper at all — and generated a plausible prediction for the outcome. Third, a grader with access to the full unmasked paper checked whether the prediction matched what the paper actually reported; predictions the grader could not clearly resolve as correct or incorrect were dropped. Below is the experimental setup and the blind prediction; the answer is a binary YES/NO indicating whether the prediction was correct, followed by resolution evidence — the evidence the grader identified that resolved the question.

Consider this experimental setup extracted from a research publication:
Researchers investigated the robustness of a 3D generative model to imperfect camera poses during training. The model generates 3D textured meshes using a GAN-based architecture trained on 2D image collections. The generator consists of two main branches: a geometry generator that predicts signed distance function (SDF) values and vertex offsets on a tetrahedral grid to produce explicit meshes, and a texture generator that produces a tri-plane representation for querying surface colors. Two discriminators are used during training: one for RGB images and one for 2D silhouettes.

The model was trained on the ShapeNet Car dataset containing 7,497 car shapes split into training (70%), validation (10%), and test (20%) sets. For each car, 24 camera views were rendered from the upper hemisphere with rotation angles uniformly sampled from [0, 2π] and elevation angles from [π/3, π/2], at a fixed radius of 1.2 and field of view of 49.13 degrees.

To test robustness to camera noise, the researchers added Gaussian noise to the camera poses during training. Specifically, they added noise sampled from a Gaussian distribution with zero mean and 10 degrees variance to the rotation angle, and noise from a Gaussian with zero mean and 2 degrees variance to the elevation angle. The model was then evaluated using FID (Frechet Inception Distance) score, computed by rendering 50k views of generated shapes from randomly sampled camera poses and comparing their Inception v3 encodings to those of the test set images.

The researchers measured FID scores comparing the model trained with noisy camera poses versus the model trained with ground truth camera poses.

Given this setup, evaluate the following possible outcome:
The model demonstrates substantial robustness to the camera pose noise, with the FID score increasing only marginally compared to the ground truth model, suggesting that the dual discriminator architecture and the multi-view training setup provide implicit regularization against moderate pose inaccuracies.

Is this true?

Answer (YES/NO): NO